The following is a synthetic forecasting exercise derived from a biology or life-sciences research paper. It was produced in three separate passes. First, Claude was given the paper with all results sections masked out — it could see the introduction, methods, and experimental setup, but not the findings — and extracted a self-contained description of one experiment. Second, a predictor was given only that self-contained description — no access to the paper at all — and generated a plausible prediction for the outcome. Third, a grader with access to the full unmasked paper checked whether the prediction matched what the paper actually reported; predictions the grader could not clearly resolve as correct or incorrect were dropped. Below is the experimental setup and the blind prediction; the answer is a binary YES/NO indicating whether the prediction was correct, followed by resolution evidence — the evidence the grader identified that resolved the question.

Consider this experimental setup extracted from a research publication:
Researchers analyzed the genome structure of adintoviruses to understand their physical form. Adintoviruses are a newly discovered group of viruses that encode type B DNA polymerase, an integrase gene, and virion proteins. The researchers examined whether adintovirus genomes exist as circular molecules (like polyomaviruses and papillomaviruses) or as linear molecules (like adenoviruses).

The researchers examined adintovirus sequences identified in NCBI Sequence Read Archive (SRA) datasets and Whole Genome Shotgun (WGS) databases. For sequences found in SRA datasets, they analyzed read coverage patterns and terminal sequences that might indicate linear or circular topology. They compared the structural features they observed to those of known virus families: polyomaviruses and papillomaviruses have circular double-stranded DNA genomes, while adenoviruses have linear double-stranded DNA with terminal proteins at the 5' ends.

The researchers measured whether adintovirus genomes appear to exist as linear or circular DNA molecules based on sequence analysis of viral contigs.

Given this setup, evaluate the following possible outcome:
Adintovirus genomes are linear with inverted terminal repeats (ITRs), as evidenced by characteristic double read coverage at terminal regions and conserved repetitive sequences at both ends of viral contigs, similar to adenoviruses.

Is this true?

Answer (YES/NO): NO